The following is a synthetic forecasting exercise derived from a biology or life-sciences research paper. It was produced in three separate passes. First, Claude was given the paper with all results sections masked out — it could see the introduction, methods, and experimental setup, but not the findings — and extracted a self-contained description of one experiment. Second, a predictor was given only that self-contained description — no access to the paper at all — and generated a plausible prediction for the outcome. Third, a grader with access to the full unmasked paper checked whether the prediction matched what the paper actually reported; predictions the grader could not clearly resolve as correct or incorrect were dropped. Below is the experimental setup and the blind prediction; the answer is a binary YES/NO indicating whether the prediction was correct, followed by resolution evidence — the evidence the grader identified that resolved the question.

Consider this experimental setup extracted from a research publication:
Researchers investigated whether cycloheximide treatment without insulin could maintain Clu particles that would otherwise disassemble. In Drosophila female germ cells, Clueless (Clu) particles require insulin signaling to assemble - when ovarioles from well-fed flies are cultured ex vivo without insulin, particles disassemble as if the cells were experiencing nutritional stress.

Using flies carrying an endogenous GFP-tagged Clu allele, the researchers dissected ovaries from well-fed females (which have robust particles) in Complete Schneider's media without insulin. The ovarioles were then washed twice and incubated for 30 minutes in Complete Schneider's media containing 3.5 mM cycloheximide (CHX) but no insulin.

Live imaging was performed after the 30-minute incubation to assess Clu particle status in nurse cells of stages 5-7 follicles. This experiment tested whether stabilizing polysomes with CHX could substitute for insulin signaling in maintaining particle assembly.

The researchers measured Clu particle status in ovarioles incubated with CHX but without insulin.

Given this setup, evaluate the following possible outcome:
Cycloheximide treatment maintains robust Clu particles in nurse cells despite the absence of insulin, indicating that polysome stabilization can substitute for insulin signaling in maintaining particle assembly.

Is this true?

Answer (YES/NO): YES